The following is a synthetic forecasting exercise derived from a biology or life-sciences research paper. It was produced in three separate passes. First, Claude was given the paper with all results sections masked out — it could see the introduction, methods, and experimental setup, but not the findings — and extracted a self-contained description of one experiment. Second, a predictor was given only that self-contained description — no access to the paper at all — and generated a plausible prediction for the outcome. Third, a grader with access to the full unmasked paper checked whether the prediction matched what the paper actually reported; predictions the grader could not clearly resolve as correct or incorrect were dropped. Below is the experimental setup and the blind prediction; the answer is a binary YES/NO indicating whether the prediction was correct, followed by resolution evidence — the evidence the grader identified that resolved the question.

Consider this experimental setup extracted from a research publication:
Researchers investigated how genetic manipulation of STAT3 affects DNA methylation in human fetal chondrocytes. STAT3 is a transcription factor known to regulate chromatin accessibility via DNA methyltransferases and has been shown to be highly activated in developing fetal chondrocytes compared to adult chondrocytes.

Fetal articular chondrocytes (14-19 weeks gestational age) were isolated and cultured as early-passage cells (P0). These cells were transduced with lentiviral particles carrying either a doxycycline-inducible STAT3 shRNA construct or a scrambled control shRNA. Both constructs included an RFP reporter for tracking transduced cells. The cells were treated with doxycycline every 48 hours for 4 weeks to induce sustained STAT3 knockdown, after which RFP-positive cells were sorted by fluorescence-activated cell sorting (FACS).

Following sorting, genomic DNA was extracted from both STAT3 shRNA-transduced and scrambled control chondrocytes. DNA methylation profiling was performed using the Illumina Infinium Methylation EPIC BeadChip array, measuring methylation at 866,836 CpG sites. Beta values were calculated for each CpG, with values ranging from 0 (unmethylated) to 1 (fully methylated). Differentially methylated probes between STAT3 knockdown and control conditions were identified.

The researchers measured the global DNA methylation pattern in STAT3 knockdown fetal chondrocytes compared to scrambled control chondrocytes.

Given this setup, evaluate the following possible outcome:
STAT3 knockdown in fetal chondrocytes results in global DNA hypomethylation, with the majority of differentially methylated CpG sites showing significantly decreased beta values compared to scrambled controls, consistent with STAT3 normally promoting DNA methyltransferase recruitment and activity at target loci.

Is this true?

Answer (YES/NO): NO